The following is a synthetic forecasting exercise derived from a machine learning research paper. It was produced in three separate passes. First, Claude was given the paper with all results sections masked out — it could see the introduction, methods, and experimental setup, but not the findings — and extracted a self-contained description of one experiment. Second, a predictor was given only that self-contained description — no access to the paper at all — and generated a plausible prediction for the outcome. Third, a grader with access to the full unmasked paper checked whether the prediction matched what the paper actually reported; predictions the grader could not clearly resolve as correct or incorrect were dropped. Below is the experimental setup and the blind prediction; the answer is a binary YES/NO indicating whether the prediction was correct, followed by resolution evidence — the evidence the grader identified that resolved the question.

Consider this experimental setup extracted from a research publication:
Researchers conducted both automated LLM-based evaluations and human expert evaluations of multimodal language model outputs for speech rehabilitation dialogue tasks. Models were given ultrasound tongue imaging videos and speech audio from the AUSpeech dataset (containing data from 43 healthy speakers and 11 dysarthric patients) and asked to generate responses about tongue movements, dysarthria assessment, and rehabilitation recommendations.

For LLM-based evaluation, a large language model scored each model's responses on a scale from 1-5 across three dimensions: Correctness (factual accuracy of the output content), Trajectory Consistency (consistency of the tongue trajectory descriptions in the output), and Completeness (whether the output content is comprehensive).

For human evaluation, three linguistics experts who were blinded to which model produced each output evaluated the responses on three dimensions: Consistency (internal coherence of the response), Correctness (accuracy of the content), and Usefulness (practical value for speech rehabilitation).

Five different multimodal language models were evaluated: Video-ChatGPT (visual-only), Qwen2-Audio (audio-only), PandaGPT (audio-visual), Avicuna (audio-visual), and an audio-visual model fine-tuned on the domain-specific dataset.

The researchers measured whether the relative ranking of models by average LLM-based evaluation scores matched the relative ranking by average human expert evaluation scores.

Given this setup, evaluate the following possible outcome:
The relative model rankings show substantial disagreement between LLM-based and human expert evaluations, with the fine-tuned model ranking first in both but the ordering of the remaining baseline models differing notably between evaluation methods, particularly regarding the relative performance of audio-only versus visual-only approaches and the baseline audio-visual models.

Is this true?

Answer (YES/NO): NO